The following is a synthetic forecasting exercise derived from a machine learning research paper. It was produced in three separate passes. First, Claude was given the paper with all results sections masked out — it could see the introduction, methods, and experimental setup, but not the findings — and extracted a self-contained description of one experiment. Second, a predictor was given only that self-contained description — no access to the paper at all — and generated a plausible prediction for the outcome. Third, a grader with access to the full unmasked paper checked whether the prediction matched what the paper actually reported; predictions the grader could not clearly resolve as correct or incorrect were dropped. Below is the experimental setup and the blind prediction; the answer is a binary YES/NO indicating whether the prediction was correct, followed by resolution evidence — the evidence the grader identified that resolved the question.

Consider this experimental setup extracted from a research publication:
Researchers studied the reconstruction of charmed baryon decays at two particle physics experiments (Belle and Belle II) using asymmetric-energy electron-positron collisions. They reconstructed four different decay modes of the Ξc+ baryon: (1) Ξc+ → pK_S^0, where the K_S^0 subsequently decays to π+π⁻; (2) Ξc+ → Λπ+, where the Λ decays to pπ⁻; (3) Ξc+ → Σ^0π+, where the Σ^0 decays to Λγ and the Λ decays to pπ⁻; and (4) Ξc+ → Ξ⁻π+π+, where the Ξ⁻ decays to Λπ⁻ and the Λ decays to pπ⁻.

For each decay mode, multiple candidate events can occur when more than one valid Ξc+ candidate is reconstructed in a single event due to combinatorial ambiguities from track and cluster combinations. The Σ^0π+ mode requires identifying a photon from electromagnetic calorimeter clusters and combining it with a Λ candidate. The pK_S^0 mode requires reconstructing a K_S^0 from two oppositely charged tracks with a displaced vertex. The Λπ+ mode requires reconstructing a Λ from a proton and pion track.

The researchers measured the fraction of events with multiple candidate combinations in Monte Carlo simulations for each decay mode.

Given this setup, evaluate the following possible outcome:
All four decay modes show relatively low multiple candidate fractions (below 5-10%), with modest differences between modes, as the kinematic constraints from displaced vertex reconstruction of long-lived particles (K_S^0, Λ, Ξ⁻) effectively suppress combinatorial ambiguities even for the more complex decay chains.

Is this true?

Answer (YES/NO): NO